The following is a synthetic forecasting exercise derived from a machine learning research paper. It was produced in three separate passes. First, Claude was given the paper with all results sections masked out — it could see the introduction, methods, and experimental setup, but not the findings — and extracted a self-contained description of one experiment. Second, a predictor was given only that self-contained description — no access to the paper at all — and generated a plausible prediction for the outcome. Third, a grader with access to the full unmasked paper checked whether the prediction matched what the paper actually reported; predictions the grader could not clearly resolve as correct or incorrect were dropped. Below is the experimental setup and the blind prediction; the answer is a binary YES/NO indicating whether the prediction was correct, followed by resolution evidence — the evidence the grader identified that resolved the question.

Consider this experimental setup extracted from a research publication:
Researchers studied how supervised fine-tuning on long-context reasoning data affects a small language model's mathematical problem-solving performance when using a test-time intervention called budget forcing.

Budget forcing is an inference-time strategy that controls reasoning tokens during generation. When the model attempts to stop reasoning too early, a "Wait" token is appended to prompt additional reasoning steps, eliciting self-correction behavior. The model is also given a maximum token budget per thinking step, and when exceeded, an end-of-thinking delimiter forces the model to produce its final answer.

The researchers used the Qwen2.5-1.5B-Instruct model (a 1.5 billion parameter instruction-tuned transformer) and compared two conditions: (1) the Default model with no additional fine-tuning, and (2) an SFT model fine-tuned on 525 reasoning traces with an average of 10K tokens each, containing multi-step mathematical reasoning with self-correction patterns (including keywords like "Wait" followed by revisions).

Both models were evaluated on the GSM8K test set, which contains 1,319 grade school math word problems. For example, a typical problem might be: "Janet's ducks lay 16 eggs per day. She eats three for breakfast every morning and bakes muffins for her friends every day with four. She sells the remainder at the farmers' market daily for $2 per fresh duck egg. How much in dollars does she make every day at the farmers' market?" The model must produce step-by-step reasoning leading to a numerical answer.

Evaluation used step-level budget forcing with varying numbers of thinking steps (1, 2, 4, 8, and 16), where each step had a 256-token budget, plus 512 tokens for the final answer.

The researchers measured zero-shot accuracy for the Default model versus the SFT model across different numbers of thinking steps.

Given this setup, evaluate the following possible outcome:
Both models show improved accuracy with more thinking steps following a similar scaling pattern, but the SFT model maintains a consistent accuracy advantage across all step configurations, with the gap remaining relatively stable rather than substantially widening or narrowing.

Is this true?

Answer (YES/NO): NO